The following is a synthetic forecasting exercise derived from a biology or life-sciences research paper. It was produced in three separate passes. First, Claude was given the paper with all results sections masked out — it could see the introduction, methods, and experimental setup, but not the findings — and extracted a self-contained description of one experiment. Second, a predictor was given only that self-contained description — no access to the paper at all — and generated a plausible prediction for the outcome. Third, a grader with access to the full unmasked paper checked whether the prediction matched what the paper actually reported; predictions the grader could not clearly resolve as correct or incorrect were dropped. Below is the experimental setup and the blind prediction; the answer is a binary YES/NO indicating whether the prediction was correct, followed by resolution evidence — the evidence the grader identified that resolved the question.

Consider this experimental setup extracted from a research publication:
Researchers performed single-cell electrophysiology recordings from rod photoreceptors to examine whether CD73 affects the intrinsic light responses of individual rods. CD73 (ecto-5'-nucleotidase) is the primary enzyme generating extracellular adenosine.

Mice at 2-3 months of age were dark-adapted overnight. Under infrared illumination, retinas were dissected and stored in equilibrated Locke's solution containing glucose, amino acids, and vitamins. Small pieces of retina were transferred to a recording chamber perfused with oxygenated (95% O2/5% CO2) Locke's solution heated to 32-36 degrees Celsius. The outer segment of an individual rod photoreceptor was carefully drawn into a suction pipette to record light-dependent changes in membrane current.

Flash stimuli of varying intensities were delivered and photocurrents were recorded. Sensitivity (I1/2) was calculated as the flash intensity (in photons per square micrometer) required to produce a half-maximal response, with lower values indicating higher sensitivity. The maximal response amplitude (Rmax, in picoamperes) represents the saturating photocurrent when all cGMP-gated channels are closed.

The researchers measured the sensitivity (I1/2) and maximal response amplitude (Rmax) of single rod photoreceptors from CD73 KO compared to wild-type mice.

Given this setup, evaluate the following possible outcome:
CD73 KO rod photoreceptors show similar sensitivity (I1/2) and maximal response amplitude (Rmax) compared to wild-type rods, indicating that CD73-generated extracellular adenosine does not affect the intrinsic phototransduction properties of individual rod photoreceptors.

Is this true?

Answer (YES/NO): YES